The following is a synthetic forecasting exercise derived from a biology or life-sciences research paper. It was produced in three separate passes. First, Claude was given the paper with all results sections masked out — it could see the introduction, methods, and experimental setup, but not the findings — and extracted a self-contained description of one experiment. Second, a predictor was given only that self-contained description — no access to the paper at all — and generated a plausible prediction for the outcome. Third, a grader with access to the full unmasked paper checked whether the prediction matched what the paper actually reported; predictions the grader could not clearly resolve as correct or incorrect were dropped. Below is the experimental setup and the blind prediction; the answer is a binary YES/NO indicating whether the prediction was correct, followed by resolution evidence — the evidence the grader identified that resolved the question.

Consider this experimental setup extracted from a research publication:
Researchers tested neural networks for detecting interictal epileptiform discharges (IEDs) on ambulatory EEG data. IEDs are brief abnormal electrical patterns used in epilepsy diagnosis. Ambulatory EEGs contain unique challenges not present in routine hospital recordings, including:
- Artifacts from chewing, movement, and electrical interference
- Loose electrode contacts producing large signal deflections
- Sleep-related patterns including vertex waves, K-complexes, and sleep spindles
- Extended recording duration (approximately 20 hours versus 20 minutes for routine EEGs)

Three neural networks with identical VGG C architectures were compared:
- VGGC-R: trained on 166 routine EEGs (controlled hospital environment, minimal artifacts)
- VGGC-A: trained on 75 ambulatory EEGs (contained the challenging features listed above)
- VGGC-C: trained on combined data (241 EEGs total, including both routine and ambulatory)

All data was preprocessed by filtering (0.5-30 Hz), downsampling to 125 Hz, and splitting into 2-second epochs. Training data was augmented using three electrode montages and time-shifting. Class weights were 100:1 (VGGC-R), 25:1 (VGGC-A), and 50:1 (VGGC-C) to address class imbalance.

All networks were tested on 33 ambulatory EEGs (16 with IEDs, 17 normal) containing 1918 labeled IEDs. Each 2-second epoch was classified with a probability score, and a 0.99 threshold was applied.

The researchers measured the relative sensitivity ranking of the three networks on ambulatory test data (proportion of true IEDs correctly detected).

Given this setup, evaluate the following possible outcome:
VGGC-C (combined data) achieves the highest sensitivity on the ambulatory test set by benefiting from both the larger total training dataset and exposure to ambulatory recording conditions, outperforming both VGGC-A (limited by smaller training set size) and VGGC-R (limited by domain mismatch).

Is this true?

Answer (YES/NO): YES